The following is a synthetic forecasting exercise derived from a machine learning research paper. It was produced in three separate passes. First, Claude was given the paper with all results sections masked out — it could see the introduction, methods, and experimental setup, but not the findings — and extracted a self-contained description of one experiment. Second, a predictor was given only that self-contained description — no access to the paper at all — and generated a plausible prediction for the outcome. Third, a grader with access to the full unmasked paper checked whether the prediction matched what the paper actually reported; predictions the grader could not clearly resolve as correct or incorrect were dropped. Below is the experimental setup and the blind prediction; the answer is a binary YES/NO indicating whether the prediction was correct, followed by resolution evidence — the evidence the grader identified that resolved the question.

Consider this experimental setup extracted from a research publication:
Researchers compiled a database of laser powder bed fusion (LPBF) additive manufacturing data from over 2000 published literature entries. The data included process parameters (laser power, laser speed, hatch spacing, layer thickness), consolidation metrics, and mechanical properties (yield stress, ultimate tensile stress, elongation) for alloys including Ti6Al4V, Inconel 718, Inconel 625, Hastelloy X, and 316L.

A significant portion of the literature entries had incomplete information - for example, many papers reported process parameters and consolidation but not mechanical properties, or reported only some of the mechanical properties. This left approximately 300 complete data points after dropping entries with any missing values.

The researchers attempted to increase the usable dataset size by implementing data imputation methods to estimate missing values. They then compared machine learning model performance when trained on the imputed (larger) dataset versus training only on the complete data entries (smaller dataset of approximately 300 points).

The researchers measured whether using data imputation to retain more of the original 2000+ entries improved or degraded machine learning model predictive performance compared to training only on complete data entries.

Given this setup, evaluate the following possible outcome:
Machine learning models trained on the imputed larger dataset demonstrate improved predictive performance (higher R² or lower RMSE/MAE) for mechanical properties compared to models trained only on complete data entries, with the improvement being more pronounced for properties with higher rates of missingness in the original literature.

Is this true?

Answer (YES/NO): NO